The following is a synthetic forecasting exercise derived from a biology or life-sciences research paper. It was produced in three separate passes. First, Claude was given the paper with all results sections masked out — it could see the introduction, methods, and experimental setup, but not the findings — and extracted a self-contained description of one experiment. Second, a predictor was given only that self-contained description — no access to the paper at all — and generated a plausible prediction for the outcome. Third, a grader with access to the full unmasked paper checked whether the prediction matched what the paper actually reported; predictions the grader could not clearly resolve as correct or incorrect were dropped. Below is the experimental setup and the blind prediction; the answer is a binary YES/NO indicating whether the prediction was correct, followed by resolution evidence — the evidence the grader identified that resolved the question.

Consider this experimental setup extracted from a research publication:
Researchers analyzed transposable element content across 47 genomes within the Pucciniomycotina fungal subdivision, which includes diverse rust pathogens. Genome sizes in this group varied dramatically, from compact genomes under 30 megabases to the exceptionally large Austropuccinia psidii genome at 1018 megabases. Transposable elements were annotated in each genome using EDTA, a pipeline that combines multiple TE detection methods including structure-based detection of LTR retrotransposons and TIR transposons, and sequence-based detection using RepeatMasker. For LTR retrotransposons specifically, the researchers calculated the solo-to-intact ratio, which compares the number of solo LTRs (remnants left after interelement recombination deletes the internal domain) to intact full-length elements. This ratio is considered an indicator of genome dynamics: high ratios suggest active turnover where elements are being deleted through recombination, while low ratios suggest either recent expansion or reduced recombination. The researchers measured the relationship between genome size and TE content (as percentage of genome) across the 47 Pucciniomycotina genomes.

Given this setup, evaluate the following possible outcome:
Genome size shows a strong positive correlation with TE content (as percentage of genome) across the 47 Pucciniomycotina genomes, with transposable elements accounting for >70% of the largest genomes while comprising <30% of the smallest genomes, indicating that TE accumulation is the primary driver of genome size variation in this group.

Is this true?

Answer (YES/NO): YES